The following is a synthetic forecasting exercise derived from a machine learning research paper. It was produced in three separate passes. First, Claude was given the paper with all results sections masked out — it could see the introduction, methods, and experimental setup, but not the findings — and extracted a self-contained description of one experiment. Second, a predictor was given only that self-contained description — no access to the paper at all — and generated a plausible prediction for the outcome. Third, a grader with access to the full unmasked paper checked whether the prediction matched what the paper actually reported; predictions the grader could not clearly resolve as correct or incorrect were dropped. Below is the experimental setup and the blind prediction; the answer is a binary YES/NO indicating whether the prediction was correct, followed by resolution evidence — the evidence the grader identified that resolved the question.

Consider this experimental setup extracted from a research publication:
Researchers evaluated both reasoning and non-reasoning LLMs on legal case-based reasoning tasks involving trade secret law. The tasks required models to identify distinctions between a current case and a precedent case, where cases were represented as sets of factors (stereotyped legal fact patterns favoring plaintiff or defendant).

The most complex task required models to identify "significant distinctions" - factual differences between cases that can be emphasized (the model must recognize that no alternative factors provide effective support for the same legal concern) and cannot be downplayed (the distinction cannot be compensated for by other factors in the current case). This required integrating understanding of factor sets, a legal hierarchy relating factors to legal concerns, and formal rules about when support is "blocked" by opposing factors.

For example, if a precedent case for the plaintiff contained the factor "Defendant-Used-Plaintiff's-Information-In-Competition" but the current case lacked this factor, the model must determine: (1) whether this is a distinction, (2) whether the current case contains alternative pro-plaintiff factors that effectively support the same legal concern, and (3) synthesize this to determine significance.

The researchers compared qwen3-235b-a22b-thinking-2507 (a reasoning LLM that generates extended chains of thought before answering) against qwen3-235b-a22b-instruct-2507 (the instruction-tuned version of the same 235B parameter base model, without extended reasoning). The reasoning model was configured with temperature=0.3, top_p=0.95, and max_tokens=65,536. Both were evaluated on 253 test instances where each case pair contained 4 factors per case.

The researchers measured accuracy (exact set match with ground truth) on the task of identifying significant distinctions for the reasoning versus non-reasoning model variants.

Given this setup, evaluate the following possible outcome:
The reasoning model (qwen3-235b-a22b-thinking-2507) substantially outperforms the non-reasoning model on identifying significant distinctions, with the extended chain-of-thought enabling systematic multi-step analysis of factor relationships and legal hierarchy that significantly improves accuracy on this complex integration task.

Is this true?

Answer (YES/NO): YES